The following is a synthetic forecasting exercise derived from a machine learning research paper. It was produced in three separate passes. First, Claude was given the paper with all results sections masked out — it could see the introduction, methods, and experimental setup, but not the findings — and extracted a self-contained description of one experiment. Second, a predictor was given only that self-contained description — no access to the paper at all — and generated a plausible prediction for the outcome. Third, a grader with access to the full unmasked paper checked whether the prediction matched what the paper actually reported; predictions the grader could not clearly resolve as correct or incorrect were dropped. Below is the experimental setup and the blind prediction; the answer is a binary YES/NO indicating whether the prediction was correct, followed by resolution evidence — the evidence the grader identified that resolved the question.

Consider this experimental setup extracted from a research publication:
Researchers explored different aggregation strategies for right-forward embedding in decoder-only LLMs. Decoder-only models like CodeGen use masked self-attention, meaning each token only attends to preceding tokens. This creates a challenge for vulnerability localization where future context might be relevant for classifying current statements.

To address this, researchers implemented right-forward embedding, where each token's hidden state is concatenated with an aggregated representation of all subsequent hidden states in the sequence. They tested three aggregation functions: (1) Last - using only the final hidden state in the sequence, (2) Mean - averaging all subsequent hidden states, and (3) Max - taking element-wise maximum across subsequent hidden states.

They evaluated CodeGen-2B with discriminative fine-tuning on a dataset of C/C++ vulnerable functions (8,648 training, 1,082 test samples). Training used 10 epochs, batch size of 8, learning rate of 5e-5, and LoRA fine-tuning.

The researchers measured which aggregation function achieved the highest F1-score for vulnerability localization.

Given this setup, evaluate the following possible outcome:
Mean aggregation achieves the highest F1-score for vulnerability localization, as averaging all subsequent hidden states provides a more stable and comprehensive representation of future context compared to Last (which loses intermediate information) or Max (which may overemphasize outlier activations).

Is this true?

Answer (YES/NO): NO